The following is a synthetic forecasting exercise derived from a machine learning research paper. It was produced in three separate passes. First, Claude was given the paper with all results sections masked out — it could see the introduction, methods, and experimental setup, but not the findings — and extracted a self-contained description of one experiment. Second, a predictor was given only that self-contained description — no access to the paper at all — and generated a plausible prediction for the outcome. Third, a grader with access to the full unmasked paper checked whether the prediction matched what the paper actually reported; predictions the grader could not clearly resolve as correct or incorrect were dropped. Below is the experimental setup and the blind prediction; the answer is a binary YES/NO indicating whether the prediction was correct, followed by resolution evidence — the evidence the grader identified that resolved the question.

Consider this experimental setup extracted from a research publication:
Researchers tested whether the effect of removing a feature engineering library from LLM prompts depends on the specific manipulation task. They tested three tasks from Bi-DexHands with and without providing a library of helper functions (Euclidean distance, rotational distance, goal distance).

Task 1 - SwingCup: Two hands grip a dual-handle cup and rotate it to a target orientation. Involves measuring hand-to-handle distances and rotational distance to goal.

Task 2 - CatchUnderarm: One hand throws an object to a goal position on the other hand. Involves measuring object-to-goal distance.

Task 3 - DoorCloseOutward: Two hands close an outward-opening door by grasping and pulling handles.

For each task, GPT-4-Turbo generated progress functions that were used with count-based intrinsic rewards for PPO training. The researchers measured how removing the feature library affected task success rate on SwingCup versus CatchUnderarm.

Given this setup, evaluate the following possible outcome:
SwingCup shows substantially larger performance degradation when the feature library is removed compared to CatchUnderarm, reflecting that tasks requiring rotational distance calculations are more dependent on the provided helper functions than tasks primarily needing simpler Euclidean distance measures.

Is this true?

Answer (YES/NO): NO